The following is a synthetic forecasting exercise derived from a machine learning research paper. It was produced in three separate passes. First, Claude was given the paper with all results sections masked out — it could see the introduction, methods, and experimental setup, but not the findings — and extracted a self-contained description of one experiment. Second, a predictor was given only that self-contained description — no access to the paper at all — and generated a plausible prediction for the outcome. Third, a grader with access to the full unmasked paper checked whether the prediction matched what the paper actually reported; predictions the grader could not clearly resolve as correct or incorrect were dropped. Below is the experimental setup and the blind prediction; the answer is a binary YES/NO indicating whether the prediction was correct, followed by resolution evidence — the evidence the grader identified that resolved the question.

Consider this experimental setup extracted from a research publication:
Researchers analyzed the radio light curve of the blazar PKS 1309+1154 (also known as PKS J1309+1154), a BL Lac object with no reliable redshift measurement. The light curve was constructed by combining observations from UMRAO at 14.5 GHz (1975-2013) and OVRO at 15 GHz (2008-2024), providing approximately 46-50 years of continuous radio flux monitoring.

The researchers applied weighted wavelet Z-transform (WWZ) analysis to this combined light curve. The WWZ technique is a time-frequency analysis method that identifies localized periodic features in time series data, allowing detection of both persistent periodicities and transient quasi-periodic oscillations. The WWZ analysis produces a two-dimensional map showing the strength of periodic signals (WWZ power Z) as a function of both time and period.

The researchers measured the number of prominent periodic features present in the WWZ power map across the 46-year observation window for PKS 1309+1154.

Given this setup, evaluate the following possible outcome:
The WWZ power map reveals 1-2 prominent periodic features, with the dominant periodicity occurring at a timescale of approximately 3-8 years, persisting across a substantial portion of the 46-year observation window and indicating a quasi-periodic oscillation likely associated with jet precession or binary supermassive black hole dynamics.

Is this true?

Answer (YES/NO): NO